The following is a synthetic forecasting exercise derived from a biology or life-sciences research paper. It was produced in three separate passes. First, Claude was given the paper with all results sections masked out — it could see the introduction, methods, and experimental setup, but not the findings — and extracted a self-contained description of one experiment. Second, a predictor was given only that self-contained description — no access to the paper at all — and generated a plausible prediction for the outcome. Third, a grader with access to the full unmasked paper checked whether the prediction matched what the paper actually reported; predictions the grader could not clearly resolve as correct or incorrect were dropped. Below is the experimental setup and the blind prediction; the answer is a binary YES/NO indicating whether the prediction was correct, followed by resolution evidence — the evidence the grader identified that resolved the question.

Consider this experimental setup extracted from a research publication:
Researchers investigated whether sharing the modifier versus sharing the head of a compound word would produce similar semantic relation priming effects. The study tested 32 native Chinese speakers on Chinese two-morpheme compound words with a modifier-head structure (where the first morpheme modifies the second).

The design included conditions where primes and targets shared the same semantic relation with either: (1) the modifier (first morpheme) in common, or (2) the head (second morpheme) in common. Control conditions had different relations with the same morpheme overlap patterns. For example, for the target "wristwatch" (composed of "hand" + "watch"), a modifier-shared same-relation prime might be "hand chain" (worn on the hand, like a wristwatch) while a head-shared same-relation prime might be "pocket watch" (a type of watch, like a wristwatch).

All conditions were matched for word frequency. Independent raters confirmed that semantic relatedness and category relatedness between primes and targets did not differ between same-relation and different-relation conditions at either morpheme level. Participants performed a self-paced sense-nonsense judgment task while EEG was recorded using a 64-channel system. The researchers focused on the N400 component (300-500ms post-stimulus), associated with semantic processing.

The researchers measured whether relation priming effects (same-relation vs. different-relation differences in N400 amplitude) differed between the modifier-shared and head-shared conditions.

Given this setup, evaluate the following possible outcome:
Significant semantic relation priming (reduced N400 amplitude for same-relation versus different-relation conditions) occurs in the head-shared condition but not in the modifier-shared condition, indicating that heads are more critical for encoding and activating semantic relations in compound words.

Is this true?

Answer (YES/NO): NO